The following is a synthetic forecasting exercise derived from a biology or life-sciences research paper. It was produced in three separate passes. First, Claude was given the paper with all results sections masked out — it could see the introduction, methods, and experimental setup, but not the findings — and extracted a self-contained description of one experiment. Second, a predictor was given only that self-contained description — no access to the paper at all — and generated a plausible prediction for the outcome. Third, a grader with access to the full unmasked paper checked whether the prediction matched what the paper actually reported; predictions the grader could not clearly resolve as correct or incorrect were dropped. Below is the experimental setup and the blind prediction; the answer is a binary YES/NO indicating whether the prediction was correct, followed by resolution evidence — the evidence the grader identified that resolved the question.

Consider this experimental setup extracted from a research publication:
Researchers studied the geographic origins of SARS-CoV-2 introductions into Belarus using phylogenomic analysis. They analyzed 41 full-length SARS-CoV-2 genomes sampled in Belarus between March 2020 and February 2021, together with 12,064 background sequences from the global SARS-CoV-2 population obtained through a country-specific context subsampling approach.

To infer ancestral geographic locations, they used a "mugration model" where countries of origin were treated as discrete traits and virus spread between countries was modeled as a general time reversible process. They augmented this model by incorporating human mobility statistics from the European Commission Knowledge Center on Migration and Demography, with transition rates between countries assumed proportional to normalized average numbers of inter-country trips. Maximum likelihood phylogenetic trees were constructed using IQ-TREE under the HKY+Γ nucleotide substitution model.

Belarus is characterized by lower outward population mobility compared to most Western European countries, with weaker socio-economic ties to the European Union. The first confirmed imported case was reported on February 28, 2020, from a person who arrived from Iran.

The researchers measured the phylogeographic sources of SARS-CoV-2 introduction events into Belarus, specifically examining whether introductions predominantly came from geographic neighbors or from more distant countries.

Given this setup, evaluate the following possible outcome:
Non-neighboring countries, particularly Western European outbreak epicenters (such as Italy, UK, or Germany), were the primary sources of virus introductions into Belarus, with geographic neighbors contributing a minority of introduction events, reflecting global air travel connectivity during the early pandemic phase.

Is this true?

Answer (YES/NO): NO